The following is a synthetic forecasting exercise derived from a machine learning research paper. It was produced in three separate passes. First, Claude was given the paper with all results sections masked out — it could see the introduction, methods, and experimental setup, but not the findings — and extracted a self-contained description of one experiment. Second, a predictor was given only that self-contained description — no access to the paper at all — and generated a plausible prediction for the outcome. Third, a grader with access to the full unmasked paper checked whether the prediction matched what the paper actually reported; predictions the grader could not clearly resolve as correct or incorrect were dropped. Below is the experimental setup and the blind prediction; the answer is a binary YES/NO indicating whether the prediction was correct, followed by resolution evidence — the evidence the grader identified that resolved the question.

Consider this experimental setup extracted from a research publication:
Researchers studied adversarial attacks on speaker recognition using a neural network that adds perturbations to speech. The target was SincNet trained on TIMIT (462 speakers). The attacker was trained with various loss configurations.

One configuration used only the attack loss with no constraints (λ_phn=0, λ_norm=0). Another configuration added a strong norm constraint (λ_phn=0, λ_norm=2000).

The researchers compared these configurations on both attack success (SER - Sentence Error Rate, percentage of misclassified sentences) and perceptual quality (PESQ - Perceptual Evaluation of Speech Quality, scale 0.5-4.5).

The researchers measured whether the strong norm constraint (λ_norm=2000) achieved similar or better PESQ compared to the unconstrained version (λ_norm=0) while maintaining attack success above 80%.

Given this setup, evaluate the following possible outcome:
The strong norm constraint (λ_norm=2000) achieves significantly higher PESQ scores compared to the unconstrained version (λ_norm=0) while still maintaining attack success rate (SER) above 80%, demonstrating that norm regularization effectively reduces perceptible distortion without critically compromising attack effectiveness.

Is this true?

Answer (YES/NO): YES